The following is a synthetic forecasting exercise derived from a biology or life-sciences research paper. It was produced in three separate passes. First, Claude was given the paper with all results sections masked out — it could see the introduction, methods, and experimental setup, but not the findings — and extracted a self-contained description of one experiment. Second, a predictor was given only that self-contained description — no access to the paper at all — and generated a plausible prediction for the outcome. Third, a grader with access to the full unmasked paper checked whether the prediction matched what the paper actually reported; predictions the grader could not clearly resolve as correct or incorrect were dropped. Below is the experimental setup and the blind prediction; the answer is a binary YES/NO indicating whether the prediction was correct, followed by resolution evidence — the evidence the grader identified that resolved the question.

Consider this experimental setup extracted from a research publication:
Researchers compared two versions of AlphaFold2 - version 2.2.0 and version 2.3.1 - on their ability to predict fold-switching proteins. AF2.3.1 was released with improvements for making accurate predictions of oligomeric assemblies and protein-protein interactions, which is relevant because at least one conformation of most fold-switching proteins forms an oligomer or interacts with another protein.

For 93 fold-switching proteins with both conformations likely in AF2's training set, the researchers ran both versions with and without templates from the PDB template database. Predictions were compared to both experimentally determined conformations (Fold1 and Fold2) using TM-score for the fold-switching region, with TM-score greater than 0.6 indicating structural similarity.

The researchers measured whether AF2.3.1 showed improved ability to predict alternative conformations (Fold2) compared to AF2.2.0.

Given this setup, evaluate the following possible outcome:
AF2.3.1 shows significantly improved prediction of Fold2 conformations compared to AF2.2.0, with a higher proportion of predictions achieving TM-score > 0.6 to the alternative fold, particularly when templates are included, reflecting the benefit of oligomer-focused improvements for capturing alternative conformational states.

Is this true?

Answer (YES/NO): NO